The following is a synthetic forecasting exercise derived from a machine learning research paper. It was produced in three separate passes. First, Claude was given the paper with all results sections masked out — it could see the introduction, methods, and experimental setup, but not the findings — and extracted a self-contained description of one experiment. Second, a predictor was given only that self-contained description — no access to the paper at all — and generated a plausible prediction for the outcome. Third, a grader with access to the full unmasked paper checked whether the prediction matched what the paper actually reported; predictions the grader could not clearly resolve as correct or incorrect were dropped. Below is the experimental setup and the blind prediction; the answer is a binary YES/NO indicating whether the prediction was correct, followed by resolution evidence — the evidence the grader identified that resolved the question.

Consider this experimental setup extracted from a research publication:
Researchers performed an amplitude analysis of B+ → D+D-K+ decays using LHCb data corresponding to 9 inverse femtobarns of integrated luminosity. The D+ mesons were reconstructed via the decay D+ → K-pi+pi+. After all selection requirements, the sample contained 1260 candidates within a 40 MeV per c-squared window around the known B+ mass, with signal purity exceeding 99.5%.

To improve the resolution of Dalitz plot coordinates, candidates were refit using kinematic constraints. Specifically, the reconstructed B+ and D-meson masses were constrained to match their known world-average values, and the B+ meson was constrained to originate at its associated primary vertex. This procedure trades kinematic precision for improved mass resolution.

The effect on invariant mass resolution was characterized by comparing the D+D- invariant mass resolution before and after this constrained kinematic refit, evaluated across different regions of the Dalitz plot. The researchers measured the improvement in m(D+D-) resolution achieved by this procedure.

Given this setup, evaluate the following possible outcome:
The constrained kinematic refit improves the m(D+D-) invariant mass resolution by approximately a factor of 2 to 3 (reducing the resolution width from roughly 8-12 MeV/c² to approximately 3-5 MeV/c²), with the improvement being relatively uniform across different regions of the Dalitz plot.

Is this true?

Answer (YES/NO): NO